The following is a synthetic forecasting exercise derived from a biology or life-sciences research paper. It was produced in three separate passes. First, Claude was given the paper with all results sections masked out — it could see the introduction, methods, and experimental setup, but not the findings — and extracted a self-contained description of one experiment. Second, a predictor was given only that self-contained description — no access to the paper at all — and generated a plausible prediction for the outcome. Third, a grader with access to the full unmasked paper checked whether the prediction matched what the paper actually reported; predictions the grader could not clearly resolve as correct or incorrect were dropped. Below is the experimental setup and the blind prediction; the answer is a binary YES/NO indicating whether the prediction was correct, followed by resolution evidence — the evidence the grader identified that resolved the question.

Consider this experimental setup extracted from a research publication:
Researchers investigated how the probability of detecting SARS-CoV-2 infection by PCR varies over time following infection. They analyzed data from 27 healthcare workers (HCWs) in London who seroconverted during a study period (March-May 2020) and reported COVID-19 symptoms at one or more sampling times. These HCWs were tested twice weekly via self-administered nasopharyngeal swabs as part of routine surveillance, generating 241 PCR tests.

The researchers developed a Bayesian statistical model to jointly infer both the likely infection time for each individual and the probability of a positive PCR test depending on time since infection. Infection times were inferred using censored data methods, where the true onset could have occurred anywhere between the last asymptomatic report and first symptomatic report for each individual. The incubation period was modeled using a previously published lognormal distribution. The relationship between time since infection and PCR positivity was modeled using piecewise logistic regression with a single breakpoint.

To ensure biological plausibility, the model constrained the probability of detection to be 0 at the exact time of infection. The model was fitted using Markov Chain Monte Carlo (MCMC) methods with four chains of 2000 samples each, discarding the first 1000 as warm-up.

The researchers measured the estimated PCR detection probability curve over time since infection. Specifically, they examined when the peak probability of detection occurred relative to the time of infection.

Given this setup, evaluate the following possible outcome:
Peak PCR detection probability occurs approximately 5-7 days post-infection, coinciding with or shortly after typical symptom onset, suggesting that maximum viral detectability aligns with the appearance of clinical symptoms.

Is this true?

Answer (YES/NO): NO